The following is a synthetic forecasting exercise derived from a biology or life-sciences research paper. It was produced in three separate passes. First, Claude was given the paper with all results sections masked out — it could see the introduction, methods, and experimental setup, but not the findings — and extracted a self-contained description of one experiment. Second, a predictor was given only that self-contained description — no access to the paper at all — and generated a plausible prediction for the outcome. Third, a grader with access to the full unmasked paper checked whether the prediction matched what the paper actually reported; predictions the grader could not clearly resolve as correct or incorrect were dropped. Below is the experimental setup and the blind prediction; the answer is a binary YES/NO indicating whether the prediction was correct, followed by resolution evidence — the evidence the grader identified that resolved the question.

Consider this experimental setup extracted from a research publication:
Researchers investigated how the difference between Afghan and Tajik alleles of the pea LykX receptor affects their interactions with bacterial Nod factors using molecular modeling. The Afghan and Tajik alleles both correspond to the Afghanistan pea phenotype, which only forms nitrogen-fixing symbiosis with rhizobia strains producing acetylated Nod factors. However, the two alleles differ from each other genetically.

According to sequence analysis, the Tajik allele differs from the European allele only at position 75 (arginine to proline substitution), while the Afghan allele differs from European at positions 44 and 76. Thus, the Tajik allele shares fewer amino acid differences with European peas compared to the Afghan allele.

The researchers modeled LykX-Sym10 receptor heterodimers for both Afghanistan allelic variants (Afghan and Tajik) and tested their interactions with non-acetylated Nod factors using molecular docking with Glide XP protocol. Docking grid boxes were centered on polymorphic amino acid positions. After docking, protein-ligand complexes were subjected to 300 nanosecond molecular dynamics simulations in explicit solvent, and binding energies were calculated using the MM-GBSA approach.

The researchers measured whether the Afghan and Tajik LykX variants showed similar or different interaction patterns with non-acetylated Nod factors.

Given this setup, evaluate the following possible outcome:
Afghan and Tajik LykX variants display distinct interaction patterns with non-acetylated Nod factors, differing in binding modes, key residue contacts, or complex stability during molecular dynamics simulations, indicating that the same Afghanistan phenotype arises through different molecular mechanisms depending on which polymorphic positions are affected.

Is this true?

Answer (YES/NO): YES